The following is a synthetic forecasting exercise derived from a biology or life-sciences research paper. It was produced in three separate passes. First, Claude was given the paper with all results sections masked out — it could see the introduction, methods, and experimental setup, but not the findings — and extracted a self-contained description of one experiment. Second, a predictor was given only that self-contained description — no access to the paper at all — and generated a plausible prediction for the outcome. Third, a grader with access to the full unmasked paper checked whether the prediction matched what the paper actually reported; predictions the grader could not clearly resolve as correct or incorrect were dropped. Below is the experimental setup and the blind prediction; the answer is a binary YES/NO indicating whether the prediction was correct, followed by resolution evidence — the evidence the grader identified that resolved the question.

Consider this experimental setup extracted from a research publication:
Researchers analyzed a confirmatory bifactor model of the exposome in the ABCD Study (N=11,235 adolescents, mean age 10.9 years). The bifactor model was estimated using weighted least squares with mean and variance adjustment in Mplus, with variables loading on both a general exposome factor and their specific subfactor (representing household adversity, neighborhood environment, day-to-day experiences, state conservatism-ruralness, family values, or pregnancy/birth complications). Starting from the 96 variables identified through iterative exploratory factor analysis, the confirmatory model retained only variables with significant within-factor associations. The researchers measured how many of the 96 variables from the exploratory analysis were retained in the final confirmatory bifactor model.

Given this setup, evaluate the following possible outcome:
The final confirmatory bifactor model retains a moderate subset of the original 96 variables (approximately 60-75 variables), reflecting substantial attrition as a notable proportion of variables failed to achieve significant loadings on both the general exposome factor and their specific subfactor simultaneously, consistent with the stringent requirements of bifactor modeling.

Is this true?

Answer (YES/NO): YES